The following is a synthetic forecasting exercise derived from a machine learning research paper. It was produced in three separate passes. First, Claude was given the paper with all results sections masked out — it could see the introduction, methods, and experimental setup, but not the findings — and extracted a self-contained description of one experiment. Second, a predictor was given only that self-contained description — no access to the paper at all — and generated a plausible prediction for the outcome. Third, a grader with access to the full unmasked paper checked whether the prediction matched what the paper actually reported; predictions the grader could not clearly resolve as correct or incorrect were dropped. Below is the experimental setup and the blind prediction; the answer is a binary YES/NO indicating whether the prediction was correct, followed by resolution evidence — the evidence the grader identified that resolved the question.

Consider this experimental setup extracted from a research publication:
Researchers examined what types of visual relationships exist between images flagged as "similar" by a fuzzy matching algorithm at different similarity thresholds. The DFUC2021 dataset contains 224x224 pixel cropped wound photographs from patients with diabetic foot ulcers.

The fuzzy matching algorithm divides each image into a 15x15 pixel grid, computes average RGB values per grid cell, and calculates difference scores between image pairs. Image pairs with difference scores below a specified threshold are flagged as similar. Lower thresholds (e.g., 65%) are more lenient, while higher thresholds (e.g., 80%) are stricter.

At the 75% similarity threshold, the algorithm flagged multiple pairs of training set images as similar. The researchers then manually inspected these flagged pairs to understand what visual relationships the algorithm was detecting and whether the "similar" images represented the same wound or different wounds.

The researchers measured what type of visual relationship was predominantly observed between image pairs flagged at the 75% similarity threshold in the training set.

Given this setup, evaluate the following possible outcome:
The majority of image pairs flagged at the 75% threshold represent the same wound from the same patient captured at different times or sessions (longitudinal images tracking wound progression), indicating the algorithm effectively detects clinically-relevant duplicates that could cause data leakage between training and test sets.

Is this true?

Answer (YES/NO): NO